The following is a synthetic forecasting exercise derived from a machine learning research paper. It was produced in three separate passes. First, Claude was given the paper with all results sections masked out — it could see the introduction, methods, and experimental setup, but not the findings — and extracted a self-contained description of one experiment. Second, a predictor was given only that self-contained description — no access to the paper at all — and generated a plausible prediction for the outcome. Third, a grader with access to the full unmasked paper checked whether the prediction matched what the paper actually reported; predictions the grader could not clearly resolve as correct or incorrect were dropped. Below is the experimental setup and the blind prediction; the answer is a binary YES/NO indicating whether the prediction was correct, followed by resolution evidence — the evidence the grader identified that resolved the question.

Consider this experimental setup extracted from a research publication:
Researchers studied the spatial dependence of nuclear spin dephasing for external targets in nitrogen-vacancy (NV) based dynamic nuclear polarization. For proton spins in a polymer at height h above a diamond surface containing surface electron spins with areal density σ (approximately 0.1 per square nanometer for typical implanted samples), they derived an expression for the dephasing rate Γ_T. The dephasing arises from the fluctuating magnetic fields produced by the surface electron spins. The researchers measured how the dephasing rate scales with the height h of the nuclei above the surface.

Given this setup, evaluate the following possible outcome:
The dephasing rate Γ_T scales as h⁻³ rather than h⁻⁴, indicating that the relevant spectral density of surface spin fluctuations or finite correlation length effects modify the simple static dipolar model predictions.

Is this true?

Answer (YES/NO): NO